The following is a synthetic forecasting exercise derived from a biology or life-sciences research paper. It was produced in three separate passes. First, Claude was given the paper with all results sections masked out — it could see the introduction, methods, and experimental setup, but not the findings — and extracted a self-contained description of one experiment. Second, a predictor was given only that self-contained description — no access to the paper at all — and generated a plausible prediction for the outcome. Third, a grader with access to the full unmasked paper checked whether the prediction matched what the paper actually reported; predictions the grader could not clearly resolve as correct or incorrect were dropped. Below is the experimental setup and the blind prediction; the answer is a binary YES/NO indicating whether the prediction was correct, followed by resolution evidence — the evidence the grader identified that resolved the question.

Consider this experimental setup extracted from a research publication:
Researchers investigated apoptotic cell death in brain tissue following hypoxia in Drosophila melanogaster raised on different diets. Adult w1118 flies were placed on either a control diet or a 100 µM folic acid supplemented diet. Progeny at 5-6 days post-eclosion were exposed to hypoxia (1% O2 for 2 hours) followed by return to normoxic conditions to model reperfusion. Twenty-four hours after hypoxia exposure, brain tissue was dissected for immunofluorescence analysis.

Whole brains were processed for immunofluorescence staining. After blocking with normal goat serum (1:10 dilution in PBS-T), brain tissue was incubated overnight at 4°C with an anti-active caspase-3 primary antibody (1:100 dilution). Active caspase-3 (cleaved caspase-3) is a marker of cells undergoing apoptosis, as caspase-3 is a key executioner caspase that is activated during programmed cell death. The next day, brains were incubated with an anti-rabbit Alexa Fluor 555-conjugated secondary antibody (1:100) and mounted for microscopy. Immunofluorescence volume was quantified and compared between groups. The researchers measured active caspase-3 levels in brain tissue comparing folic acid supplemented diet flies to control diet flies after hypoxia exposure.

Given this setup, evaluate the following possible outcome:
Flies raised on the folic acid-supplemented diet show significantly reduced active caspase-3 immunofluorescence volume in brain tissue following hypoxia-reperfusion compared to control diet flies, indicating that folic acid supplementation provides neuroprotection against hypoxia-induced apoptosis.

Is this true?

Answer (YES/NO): NO